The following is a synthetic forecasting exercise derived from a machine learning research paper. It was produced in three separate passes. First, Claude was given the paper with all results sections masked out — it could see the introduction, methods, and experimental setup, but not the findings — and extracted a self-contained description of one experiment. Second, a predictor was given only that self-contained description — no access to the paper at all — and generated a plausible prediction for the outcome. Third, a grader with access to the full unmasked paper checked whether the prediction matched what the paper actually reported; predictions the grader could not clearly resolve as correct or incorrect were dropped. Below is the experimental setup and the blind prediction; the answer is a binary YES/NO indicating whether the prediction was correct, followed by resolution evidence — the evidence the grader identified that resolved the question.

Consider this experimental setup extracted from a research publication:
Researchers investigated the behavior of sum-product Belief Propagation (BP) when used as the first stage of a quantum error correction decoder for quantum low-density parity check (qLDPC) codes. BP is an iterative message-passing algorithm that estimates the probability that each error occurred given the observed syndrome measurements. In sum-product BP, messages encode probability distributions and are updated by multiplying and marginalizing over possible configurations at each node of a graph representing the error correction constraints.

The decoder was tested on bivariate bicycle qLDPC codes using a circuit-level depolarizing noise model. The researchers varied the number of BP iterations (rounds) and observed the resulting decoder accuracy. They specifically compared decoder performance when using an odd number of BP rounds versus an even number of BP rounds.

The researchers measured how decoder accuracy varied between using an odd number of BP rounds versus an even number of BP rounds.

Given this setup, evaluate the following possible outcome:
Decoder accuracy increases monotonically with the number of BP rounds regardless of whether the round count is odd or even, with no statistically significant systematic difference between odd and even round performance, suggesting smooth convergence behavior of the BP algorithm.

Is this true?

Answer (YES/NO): NO